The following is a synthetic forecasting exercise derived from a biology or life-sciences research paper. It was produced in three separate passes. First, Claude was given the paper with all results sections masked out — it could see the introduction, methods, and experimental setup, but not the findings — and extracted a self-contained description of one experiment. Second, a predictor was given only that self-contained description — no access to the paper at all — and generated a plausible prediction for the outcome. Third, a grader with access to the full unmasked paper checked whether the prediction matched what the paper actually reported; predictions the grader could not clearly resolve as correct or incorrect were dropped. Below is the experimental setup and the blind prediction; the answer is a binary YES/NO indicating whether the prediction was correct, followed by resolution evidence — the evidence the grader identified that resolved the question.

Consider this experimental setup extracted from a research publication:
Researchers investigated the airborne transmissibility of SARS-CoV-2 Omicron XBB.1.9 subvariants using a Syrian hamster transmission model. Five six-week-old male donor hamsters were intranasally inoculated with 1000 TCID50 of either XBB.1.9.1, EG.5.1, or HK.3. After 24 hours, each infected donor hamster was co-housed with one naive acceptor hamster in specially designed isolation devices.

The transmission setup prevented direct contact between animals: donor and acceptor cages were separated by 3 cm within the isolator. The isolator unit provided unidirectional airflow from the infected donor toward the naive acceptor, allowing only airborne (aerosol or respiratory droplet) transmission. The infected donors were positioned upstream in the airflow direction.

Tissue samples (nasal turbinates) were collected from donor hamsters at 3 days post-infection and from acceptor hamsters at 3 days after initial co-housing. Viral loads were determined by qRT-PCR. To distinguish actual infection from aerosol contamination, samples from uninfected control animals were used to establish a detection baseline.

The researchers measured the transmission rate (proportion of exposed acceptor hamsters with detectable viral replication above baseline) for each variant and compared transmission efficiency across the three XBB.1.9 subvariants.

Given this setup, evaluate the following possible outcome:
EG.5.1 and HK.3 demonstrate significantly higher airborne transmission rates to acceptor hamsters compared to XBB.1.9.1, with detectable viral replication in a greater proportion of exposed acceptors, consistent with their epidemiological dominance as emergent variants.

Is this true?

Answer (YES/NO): NO